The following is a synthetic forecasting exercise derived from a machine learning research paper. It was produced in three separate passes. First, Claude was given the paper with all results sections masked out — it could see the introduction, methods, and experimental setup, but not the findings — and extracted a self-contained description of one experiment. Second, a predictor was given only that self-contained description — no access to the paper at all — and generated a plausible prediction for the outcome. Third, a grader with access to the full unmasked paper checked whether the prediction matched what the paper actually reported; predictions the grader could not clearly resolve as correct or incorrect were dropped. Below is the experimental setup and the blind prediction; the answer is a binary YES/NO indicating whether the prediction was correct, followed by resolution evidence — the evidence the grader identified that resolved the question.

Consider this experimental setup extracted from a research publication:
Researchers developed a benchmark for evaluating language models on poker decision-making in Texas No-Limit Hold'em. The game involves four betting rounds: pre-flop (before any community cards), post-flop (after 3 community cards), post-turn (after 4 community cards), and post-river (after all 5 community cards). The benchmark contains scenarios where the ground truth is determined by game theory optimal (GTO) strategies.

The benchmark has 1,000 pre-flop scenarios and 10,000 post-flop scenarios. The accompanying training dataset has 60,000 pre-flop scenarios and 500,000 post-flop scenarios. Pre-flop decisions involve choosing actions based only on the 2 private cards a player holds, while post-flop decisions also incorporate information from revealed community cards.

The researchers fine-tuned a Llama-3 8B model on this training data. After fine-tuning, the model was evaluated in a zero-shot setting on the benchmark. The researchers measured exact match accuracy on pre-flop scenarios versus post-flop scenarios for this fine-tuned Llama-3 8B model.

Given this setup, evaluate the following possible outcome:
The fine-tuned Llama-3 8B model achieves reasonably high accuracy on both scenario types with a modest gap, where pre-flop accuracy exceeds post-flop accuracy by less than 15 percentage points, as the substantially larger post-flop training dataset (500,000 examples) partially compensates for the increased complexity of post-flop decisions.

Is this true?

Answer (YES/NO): YES